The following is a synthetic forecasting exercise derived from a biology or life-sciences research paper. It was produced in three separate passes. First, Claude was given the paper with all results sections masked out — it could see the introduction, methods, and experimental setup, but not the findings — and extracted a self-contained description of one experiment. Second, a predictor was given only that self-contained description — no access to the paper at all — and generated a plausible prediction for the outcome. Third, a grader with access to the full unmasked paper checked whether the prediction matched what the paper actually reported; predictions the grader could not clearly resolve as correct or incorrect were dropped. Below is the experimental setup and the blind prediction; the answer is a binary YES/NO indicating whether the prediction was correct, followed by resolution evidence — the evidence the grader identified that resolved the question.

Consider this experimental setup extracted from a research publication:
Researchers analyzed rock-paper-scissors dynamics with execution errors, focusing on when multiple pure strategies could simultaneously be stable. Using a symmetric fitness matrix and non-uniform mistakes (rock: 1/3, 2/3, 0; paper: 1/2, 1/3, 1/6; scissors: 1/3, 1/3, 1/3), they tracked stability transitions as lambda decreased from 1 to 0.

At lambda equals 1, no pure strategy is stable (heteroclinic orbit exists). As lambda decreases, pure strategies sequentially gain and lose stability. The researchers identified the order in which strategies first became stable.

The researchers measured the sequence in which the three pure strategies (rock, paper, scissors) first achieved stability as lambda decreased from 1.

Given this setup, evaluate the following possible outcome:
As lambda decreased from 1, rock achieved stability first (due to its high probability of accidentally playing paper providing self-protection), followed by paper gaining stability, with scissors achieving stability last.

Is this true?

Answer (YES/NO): NO